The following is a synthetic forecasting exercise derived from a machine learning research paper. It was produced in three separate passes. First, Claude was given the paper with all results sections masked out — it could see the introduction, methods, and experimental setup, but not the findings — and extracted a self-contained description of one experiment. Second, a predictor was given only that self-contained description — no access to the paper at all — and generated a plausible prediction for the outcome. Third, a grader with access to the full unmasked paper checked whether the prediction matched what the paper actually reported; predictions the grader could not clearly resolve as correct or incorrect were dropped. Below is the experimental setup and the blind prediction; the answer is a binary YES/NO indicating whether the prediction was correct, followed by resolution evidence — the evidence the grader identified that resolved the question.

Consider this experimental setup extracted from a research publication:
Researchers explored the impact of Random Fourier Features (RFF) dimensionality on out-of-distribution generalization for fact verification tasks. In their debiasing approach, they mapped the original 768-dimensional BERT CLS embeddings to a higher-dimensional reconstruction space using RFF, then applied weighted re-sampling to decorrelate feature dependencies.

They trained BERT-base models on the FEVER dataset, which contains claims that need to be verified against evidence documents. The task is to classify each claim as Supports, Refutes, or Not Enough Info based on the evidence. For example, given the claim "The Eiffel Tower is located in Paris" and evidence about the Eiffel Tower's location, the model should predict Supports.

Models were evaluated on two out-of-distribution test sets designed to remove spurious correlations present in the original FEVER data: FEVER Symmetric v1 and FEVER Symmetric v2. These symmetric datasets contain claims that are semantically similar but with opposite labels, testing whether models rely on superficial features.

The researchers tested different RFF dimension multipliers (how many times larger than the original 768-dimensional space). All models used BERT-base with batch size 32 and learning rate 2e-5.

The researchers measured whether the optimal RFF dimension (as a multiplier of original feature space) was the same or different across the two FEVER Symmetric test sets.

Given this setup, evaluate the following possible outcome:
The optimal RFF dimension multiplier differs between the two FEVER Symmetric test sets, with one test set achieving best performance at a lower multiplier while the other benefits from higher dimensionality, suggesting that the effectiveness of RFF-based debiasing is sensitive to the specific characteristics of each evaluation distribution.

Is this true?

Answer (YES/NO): YES